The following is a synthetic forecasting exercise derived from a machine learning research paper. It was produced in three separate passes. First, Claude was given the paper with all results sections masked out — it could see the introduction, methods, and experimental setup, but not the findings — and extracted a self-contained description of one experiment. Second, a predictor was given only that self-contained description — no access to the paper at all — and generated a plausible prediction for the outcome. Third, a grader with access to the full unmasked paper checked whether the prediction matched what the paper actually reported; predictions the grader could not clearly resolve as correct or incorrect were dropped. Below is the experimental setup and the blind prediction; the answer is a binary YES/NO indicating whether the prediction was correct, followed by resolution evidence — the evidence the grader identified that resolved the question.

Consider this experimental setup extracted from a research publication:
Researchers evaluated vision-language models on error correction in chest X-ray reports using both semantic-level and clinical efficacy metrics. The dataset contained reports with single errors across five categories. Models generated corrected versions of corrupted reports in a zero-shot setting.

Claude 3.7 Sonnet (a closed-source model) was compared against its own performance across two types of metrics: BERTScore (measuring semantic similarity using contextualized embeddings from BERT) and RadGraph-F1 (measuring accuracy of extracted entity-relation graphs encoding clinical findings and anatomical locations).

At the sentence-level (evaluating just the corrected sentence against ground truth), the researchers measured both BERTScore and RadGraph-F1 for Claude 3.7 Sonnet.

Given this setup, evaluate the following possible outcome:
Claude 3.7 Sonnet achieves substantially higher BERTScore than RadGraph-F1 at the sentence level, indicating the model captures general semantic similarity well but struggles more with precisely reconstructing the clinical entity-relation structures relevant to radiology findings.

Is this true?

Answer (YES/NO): YES